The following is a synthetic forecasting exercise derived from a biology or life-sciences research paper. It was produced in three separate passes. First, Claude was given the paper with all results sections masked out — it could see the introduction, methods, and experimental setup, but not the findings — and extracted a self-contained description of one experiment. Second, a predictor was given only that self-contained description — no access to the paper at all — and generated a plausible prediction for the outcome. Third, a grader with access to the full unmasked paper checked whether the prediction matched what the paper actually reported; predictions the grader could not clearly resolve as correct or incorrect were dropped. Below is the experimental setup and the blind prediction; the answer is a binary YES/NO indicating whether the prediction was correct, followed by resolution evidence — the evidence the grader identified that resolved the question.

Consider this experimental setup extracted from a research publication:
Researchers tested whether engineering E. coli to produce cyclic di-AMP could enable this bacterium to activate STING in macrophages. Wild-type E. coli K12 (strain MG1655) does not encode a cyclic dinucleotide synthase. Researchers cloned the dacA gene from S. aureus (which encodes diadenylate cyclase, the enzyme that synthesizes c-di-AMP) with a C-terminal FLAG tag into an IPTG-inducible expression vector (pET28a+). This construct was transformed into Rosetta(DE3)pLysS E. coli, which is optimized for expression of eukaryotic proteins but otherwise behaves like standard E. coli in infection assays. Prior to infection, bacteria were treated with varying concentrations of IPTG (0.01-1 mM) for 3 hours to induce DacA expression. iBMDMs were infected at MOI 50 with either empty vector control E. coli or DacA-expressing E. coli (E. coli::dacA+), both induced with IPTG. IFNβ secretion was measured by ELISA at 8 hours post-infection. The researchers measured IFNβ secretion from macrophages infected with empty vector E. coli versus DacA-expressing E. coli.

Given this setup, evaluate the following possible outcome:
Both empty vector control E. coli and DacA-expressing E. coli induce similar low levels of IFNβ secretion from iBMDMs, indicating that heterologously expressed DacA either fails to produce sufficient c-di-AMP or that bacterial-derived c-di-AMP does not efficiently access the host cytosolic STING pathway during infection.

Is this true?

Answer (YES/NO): NO